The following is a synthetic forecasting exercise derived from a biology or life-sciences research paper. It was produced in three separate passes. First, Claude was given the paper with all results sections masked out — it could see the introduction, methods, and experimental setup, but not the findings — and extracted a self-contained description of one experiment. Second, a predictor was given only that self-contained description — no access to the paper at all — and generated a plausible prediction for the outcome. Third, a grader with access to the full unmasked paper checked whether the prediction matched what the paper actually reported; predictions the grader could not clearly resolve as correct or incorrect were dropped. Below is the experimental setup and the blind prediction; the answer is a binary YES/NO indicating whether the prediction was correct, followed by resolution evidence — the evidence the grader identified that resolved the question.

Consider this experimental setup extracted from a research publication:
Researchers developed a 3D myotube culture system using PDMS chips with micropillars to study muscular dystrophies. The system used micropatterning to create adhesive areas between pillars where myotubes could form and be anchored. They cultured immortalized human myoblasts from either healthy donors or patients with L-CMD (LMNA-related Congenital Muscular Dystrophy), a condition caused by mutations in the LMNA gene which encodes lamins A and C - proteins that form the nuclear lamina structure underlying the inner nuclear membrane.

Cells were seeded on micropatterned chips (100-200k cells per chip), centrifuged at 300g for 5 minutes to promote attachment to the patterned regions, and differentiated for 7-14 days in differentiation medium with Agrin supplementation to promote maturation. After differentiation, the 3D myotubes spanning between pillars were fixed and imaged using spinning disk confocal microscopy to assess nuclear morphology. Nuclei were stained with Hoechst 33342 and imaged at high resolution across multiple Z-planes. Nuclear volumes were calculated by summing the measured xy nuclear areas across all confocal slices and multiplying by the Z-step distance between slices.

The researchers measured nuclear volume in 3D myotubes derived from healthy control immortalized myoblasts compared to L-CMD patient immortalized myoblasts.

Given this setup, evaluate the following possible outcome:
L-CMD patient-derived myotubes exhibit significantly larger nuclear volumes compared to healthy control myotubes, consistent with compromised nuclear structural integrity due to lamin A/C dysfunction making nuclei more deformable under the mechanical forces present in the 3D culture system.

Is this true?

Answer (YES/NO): YES